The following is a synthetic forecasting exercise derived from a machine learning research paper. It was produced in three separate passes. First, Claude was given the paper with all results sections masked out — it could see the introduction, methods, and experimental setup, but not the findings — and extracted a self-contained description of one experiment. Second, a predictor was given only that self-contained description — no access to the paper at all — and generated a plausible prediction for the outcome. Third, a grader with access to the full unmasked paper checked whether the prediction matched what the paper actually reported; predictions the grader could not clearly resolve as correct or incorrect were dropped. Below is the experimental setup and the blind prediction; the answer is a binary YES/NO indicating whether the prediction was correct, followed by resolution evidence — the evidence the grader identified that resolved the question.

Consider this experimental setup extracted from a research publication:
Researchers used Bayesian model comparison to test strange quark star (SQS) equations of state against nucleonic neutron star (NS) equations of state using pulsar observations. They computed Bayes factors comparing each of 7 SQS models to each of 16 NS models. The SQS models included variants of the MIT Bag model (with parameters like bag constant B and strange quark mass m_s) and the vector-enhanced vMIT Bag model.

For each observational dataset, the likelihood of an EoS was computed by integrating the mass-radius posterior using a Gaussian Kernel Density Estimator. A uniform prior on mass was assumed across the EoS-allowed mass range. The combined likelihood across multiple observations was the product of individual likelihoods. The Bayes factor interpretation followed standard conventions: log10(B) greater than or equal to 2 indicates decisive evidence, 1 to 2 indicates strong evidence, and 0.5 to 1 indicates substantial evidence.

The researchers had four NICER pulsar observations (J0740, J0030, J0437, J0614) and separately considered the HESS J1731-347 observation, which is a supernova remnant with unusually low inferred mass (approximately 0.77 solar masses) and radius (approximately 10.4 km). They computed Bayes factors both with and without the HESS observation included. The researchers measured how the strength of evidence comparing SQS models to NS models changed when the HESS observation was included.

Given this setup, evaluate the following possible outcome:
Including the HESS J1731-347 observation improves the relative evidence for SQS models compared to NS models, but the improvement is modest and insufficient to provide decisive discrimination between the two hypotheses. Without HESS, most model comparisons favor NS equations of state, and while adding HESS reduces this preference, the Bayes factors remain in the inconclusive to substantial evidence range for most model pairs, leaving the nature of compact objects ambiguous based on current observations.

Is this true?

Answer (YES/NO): NO